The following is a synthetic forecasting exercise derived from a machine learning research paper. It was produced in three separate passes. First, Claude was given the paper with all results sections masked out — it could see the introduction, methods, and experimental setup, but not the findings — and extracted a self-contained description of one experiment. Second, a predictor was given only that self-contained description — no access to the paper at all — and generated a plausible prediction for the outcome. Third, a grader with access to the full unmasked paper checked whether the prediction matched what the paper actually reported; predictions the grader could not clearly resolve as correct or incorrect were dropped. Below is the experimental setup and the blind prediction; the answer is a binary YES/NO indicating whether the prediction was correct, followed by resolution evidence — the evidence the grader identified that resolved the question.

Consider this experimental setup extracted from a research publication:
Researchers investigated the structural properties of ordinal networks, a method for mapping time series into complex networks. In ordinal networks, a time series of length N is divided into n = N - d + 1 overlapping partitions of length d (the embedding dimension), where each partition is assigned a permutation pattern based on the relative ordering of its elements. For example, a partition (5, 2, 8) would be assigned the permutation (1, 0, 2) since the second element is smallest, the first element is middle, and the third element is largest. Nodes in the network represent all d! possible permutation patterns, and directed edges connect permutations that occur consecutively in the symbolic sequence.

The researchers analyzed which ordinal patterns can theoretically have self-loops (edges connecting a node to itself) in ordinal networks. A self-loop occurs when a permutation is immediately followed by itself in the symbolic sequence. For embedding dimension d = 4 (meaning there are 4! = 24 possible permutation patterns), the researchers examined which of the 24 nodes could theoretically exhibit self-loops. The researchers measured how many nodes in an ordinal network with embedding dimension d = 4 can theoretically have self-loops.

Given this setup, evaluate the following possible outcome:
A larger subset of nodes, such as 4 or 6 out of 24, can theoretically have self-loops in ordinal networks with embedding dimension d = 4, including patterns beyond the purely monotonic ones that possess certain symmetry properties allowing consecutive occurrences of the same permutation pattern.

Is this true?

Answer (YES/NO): NO